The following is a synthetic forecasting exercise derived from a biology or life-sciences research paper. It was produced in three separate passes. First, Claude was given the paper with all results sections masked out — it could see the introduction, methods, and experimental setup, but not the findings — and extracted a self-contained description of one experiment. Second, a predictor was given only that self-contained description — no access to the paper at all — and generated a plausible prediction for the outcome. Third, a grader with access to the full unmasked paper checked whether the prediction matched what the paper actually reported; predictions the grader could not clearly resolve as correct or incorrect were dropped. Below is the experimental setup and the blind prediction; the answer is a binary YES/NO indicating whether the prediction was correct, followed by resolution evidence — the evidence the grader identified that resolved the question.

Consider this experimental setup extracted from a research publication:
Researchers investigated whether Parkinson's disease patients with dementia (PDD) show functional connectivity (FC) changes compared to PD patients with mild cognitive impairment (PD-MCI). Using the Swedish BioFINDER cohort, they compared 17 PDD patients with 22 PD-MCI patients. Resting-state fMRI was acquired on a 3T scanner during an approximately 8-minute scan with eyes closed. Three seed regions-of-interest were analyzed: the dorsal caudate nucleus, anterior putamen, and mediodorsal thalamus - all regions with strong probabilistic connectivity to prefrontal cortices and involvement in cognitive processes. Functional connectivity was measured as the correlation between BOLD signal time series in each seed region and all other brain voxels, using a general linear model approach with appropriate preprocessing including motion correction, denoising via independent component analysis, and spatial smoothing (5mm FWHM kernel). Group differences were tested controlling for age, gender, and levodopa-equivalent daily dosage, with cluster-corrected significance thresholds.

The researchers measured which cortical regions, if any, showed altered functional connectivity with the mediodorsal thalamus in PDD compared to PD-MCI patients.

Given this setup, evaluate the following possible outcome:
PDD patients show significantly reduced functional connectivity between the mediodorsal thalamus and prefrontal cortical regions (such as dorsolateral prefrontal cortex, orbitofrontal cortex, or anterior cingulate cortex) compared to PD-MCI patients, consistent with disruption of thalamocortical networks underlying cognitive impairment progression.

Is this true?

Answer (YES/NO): NO